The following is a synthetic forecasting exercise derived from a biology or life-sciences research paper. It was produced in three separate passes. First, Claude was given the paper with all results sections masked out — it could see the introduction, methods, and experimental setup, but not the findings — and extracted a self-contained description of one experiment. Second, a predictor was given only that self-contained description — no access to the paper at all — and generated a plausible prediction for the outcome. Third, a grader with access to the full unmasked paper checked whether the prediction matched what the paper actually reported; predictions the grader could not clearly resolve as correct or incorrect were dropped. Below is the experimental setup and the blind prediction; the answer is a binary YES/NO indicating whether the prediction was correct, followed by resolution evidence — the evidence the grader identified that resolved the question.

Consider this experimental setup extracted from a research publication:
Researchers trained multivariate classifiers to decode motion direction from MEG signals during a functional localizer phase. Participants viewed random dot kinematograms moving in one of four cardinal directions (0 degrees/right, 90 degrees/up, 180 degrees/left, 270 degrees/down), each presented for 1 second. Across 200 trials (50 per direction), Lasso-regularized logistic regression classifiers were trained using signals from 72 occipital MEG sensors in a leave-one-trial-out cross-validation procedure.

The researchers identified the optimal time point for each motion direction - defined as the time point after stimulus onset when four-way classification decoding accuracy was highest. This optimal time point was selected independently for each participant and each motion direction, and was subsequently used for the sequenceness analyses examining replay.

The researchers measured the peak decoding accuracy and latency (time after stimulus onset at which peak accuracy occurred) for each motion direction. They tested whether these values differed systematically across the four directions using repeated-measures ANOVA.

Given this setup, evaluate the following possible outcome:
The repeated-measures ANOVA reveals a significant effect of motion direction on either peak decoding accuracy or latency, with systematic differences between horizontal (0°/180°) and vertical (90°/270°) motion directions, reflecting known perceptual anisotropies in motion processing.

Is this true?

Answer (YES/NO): NO